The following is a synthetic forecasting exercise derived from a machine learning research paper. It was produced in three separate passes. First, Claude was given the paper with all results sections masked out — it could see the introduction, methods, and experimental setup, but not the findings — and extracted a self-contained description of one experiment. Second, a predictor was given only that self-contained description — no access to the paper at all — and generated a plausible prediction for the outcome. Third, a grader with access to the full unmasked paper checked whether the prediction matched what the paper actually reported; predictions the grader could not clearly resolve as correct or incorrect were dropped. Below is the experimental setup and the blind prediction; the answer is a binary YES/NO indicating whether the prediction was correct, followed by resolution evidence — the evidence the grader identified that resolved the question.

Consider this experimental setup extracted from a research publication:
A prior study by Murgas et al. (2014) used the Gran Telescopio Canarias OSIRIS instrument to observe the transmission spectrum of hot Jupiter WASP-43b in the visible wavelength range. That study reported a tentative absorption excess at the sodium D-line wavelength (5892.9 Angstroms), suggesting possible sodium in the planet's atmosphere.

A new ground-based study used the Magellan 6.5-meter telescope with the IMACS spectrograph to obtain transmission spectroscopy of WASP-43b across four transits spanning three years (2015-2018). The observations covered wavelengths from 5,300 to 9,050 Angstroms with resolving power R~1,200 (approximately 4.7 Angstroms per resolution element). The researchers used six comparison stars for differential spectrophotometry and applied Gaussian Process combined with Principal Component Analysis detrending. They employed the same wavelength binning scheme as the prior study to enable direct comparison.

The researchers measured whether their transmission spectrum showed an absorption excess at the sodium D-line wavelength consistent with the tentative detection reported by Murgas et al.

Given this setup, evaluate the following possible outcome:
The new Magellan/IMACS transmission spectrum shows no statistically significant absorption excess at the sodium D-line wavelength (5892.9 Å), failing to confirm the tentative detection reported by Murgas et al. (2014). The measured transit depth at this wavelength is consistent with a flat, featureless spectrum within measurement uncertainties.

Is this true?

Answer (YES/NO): YES